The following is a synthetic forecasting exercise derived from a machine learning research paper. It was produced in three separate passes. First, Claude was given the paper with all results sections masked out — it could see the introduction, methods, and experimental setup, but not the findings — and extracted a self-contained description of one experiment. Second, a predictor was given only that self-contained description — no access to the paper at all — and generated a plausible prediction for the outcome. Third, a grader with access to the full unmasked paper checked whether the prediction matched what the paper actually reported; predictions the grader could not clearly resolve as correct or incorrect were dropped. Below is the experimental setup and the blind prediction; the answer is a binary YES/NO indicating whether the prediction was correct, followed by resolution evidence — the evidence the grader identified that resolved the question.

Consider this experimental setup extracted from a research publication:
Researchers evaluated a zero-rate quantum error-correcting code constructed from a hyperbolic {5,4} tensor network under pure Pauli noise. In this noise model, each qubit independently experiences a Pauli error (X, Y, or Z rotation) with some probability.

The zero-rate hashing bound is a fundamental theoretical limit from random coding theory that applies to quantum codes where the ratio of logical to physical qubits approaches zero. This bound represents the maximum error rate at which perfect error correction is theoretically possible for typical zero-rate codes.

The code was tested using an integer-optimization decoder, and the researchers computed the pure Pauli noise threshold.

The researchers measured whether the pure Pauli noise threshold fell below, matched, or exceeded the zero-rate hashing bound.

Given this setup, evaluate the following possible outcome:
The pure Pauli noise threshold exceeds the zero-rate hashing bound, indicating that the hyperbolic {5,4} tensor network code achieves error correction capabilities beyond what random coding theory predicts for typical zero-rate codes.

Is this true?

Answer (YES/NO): YES